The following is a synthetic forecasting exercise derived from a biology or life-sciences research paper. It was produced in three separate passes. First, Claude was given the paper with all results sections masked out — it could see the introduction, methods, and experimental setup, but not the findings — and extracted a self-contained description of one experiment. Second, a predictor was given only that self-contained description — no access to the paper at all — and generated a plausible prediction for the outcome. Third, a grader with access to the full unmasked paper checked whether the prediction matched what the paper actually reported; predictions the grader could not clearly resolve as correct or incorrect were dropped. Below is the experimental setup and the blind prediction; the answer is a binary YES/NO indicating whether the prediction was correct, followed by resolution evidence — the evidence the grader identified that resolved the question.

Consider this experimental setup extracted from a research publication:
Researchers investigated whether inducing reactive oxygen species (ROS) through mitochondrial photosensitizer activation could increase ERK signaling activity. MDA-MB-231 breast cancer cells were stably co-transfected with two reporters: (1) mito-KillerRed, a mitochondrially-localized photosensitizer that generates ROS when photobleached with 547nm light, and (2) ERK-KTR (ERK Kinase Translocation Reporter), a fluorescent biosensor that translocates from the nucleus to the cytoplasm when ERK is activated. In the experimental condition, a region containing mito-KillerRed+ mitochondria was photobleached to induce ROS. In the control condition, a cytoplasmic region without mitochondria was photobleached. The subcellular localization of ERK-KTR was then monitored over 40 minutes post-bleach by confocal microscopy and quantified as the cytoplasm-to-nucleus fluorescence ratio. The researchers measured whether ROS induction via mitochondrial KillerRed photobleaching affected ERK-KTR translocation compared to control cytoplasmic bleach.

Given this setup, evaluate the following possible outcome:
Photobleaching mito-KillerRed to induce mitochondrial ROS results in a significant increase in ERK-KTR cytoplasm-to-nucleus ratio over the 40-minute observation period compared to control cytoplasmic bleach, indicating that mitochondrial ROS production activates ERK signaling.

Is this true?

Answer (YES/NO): YES